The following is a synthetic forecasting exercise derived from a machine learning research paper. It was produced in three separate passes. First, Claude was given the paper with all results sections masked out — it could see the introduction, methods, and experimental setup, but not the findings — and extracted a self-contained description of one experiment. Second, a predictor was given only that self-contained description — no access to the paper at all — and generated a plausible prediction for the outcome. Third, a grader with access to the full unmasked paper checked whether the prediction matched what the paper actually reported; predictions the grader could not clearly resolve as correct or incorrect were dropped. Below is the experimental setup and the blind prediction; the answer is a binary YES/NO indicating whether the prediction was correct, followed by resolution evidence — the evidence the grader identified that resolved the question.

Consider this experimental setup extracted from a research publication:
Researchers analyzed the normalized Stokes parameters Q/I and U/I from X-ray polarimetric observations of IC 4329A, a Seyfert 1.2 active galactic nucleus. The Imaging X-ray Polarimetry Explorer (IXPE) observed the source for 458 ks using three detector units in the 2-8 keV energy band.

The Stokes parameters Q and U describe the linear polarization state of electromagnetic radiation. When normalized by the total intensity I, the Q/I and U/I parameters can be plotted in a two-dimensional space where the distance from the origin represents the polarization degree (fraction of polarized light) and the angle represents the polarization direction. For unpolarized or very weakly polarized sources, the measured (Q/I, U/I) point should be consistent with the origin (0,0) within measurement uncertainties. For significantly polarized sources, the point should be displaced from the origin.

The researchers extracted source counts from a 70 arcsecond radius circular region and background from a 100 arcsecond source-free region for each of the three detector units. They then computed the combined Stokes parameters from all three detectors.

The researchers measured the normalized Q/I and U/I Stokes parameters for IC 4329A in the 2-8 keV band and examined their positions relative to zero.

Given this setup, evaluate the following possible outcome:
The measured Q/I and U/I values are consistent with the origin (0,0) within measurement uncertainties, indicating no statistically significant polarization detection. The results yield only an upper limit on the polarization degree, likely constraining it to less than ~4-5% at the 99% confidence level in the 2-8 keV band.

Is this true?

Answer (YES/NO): NO